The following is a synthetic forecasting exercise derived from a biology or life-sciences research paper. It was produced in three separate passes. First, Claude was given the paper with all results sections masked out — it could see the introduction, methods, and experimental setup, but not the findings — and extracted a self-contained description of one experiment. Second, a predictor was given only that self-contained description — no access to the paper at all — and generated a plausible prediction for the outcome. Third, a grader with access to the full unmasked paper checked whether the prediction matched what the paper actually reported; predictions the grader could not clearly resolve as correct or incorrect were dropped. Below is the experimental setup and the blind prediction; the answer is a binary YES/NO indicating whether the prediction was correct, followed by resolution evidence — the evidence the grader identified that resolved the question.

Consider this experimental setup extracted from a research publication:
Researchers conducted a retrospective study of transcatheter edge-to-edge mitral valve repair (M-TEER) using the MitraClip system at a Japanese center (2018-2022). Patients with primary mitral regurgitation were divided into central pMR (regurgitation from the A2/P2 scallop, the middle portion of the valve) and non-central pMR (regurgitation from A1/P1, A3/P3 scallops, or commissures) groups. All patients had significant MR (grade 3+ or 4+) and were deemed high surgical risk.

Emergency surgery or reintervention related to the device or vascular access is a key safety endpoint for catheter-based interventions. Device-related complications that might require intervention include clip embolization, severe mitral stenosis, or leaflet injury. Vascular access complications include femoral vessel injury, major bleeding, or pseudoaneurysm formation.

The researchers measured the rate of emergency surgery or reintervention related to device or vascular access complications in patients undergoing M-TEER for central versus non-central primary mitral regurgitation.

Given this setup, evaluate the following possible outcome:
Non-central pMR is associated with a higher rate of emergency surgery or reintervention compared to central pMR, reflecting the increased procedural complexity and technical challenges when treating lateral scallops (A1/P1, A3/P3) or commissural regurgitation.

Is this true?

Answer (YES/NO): NO